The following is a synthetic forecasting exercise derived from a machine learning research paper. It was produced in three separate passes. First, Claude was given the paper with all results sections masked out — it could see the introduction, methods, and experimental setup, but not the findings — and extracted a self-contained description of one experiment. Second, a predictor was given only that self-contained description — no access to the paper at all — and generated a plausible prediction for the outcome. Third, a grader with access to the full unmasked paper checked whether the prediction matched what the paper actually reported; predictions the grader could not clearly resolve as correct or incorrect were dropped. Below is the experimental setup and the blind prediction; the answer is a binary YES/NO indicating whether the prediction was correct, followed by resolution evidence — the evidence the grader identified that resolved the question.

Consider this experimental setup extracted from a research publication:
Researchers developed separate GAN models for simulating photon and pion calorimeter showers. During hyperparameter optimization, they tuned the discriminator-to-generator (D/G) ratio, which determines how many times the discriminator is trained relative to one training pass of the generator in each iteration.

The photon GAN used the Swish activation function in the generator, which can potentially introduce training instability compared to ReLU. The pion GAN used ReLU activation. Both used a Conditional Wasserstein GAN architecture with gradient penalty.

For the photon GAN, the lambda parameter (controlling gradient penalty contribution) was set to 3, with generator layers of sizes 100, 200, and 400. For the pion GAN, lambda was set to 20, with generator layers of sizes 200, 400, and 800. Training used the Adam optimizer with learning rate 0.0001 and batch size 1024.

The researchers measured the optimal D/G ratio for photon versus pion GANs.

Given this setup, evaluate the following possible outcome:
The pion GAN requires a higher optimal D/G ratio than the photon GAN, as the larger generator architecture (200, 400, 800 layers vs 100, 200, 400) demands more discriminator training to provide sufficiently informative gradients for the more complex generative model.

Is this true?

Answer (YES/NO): NO